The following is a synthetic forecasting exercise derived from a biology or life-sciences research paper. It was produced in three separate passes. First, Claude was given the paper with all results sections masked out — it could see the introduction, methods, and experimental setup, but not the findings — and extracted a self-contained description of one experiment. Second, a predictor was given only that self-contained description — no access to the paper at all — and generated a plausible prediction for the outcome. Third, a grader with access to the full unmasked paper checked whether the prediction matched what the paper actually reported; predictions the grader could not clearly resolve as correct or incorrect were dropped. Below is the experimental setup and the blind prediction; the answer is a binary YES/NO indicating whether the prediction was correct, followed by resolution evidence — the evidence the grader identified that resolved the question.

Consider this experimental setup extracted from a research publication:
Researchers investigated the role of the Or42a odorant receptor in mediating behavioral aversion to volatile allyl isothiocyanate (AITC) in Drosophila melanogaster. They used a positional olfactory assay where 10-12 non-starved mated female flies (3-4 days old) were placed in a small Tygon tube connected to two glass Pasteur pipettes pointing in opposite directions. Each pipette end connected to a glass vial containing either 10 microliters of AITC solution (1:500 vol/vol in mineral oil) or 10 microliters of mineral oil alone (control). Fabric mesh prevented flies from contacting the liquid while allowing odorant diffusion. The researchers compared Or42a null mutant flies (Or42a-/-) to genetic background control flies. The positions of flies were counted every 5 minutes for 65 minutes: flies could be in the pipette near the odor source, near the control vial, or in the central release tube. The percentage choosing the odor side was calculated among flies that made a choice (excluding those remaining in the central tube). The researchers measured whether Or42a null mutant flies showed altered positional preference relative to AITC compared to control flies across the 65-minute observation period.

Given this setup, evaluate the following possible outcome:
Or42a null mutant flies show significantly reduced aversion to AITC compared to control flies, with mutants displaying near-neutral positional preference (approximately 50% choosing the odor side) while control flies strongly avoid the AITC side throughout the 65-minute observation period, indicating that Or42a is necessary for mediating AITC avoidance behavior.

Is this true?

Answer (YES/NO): NO